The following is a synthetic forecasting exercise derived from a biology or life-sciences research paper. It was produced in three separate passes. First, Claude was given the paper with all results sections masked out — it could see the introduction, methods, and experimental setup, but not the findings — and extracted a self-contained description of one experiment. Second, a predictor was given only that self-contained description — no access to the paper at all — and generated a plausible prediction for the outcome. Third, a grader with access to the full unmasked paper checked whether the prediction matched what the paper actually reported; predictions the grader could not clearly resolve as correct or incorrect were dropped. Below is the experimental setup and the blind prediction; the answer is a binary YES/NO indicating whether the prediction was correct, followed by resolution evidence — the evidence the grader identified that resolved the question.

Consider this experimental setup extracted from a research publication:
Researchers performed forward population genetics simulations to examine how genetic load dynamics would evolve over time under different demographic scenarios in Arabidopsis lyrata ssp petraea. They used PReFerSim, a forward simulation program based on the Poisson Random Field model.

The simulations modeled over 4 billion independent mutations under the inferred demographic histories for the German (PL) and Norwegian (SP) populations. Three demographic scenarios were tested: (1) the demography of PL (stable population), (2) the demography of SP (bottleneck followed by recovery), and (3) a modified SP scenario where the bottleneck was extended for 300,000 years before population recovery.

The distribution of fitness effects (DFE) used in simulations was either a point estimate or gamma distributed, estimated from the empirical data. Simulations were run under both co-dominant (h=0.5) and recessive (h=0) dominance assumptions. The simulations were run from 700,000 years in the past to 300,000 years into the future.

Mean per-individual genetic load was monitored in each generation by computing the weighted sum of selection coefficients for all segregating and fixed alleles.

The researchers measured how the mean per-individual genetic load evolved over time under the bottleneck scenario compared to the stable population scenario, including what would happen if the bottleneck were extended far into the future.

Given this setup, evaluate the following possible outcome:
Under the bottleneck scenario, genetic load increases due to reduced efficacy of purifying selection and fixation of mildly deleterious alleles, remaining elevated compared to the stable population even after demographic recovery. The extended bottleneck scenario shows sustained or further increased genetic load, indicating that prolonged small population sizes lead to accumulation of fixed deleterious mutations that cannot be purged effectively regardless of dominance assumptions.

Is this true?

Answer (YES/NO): YES